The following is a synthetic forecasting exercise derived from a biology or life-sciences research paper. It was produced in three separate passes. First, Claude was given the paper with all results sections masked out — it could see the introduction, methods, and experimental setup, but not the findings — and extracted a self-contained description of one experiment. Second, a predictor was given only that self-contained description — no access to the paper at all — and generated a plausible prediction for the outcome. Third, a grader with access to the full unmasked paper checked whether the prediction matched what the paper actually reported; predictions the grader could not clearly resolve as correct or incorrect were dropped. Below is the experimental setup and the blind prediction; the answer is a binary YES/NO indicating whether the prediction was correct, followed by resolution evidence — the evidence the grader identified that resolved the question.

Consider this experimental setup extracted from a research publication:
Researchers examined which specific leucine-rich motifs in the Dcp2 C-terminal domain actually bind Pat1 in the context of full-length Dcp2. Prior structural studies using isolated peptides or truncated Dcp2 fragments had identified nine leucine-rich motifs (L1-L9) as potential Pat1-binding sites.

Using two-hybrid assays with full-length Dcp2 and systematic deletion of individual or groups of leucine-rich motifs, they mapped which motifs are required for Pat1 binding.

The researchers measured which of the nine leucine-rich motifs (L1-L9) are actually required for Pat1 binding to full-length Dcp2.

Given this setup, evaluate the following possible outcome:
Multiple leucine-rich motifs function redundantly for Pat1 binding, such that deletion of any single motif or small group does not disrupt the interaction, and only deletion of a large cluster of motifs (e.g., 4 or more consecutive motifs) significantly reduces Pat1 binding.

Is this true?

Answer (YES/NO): NO